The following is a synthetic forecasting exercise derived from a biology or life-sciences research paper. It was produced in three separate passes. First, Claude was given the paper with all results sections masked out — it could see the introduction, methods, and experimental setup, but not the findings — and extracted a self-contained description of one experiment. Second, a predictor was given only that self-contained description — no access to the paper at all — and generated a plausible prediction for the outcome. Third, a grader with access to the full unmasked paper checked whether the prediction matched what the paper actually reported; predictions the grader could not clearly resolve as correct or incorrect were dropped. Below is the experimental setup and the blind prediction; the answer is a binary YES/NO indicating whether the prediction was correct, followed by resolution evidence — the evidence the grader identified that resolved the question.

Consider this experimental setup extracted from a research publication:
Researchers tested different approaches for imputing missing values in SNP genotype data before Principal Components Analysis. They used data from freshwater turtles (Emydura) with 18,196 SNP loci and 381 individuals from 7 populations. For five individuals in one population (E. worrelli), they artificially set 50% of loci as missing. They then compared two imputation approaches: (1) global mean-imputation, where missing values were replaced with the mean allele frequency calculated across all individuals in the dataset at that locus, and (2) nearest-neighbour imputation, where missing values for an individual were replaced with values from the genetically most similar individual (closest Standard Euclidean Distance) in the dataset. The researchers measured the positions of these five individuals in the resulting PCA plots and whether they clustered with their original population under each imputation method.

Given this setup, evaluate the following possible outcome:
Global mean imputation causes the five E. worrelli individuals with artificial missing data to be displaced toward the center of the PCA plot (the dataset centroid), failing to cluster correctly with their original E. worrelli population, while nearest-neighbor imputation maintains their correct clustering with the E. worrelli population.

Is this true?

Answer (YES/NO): YES